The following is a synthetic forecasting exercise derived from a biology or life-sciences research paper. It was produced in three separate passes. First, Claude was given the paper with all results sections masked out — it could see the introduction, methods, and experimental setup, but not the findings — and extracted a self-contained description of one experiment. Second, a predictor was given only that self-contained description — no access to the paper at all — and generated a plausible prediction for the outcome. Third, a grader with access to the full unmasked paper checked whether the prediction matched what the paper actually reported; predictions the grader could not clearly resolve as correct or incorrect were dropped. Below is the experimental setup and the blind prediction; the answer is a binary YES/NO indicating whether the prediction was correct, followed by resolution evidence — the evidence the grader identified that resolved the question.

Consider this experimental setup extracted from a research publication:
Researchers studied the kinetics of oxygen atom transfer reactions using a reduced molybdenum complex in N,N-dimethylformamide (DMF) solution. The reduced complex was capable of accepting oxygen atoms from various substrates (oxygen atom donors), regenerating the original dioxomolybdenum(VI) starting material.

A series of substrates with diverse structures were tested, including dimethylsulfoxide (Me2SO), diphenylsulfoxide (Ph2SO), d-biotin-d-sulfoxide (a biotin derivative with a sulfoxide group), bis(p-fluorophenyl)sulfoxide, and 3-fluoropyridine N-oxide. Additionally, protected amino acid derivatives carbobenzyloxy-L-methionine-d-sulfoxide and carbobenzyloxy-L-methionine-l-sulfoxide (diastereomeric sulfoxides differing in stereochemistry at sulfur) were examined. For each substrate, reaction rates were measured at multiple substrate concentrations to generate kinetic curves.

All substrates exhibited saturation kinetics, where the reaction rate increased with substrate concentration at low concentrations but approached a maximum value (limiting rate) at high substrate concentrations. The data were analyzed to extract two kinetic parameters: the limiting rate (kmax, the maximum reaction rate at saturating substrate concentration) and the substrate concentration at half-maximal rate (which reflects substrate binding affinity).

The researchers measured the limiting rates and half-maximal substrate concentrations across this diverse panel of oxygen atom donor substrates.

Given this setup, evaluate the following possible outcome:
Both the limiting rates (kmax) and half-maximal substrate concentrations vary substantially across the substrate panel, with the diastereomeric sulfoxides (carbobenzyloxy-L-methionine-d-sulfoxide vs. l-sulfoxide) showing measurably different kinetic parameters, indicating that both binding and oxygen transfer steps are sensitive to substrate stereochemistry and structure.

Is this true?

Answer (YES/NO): NO